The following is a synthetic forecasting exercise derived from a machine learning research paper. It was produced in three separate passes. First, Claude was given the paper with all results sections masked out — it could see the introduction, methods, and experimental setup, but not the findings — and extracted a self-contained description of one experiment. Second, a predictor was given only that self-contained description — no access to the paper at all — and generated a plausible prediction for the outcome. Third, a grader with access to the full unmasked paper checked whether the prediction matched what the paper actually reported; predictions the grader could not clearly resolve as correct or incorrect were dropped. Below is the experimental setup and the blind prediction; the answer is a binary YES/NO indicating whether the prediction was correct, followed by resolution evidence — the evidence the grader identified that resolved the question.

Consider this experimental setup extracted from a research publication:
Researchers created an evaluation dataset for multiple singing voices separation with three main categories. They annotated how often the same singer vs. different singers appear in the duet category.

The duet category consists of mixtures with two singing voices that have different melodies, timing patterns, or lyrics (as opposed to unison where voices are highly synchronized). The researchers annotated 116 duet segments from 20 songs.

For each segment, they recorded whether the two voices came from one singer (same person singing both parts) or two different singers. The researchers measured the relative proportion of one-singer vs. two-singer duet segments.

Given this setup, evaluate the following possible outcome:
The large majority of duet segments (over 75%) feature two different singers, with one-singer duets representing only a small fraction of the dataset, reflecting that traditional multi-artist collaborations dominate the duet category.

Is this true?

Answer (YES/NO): NO